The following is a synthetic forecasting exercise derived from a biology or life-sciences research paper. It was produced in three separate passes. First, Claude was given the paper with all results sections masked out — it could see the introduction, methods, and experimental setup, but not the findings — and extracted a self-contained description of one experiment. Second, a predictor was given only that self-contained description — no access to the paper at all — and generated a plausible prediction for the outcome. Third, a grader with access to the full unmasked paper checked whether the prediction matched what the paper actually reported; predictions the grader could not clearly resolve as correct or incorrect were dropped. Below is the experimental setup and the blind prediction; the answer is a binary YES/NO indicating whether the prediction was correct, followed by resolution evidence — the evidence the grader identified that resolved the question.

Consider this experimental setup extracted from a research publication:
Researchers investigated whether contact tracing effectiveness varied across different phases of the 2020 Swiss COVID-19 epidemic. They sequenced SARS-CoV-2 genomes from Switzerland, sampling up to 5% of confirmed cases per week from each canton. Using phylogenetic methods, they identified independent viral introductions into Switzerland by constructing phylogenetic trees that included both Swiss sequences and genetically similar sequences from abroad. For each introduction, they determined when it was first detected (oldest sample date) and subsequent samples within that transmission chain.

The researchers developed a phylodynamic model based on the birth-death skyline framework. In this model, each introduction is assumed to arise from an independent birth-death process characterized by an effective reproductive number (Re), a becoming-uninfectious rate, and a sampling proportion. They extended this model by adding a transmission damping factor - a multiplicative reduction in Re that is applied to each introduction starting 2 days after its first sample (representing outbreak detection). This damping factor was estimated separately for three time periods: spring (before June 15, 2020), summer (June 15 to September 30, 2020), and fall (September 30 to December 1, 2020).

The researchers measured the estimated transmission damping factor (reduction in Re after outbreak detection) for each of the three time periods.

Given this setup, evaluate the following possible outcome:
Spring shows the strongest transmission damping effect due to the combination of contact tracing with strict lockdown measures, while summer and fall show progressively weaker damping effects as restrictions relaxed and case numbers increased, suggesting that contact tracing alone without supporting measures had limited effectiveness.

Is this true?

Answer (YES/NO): NO